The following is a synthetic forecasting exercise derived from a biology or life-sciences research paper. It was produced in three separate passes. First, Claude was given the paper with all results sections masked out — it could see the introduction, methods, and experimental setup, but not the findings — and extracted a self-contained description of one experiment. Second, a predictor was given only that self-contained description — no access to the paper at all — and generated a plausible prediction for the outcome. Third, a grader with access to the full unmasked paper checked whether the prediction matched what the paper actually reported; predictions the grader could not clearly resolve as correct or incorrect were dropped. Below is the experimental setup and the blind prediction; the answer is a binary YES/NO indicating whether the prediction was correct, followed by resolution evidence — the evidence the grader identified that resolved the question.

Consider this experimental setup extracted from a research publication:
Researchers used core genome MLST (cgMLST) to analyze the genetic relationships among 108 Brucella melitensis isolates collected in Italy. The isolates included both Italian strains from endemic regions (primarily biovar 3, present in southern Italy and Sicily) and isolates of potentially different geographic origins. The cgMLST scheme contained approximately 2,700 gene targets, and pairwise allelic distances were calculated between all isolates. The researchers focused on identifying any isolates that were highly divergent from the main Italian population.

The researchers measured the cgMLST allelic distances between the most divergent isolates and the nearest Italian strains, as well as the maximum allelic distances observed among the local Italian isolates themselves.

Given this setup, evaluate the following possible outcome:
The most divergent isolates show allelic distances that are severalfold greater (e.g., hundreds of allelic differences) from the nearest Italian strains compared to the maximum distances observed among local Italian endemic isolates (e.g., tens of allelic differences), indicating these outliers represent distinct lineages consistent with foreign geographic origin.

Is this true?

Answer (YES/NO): YES